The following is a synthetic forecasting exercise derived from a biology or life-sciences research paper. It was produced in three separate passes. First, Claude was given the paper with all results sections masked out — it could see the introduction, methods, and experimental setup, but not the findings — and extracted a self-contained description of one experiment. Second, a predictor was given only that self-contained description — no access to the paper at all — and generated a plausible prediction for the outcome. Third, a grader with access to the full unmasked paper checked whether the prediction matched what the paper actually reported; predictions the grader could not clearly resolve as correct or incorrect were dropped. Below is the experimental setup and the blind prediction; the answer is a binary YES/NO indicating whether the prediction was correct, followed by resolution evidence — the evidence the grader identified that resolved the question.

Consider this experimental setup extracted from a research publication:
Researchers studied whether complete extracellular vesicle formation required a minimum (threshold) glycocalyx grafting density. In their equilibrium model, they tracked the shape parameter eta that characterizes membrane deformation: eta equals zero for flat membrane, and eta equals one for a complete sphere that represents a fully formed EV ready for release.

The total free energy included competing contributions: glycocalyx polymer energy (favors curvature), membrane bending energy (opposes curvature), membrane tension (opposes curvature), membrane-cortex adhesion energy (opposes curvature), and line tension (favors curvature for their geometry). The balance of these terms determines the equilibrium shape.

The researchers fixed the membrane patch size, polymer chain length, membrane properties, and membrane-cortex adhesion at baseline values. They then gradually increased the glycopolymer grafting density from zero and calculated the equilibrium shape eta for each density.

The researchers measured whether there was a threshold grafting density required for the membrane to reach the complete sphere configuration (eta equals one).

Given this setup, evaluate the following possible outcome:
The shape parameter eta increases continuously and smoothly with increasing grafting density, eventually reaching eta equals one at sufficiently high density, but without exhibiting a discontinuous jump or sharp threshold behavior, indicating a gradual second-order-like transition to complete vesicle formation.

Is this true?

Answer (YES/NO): NO